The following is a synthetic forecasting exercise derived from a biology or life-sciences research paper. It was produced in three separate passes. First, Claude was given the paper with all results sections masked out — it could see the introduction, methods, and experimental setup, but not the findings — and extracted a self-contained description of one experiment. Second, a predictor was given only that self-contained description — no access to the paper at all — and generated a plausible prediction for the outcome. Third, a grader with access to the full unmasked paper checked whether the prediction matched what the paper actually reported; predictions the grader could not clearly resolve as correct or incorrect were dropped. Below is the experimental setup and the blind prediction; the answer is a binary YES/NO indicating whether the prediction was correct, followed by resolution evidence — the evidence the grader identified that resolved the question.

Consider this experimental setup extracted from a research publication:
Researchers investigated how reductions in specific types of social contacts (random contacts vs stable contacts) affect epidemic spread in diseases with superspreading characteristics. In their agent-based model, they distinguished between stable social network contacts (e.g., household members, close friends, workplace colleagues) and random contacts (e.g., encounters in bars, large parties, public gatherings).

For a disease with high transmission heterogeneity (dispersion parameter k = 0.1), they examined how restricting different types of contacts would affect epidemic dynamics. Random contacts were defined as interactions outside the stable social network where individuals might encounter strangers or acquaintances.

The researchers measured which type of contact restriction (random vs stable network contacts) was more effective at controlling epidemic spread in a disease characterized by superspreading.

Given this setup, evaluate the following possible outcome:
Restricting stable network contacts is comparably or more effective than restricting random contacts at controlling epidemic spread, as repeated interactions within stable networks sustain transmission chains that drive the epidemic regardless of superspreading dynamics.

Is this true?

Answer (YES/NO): NO